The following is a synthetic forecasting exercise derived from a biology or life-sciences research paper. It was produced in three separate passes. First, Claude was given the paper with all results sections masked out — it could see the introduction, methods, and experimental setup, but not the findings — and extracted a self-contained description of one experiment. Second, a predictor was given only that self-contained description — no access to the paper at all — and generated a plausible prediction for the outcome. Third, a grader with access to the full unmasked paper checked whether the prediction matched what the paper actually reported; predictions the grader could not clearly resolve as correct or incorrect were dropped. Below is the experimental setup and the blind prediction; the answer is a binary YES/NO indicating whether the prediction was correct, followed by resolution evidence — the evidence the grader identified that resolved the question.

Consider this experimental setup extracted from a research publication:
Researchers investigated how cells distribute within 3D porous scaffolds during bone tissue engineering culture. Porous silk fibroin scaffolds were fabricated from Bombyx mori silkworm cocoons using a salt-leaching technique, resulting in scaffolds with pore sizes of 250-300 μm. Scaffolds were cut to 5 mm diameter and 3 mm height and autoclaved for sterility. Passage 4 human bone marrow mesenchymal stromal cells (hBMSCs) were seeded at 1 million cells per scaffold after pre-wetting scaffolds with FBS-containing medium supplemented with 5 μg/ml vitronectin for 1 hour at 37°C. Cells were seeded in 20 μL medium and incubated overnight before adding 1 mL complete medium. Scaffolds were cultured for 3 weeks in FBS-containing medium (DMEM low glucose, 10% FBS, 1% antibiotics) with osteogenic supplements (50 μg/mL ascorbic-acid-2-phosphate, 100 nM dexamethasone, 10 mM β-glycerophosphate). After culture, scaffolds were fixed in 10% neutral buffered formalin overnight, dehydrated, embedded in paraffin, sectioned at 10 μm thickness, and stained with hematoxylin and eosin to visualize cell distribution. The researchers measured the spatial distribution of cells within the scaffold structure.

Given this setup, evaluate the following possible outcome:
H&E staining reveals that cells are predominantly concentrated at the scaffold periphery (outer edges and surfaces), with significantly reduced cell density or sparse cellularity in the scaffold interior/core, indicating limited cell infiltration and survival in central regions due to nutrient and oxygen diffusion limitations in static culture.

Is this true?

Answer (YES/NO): NO